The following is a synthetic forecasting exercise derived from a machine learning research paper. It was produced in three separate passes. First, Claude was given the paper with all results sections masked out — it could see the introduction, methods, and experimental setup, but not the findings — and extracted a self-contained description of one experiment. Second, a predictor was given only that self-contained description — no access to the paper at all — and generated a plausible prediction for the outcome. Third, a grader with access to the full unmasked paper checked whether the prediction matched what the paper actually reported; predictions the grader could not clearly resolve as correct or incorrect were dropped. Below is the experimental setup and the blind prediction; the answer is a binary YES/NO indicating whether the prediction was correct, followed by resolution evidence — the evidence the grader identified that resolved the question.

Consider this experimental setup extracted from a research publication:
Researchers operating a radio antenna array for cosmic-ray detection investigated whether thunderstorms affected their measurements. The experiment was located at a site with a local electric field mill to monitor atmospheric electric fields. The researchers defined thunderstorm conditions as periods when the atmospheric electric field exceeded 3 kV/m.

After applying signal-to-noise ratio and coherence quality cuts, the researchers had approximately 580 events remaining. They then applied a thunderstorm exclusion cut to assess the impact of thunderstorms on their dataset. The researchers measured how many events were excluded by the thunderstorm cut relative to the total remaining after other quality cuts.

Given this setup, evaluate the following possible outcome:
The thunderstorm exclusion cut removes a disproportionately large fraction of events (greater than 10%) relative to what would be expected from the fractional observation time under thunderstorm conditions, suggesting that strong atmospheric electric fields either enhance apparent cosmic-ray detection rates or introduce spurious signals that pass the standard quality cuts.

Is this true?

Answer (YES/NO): NO